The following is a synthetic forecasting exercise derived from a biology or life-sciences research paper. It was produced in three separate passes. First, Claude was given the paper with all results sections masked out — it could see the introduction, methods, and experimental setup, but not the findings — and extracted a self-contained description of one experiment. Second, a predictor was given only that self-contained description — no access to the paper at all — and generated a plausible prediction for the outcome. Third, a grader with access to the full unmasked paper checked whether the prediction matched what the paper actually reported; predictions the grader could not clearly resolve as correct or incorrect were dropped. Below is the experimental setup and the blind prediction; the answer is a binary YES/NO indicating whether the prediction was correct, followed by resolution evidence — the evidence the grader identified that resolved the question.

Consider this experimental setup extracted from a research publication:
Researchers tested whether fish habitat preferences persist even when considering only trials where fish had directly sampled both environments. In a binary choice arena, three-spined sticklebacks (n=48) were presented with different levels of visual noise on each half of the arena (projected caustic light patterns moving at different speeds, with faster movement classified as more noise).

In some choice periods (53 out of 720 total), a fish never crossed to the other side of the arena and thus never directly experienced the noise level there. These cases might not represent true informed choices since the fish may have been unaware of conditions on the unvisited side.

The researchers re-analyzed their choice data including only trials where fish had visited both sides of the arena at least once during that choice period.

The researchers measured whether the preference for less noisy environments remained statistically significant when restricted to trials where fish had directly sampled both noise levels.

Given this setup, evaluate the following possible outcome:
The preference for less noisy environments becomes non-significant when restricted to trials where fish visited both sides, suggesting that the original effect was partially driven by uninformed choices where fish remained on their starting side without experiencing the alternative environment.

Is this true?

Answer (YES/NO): NO